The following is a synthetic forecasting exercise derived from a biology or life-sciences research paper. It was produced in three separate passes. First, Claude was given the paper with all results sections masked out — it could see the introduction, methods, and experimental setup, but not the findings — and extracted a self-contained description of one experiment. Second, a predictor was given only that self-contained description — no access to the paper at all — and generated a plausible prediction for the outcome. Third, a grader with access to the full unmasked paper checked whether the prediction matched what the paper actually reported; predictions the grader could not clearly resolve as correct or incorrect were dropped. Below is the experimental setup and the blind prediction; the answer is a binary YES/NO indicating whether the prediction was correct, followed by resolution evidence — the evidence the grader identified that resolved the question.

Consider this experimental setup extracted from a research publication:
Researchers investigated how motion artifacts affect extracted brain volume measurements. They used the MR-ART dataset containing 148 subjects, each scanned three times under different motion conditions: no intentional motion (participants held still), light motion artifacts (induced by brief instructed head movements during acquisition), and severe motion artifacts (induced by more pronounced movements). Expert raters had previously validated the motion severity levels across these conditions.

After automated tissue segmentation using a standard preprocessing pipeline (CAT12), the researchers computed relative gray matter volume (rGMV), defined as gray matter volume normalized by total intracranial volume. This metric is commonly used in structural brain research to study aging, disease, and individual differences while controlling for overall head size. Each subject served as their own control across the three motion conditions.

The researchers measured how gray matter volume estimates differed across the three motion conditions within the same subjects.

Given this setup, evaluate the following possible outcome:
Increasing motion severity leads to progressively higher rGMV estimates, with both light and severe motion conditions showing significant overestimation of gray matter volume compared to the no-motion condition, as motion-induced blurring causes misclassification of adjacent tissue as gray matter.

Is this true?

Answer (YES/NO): NO